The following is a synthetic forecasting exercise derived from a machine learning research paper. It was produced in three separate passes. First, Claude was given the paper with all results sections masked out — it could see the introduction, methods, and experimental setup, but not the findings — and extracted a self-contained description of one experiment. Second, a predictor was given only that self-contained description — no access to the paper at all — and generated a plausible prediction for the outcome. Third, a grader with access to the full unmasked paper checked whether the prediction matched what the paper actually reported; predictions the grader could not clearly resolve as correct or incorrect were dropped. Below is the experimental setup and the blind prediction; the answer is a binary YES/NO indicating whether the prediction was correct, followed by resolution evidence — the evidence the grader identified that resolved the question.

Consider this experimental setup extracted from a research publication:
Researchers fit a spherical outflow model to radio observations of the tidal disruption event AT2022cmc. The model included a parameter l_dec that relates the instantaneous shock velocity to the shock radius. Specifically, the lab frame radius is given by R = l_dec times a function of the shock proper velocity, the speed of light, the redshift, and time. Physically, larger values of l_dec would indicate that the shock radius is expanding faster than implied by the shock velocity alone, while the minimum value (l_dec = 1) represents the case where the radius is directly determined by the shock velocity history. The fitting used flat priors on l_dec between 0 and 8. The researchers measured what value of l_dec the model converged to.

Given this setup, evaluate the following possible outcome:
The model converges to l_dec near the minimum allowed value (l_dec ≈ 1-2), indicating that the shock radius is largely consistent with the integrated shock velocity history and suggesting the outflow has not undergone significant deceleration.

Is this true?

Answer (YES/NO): NO